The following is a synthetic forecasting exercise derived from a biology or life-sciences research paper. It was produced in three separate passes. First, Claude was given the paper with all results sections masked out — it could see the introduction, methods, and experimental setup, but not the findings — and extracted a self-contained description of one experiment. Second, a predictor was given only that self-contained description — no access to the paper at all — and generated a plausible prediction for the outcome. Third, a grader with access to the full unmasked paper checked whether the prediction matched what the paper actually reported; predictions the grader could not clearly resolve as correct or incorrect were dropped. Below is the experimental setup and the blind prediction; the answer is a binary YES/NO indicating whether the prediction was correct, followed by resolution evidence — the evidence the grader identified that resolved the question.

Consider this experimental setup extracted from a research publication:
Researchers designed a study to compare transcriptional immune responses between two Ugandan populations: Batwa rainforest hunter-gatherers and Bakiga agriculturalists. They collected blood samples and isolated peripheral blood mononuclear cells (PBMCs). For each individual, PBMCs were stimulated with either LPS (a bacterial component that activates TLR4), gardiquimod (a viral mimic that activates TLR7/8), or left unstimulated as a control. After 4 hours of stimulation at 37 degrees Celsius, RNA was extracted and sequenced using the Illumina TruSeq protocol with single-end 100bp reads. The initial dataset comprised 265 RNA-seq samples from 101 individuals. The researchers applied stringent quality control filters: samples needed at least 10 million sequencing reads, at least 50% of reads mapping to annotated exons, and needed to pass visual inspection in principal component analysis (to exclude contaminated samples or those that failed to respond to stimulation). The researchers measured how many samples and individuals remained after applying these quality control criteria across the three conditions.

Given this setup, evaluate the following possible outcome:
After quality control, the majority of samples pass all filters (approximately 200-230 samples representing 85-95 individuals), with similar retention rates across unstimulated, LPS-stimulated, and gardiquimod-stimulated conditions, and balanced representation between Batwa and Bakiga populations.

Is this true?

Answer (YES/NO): NO